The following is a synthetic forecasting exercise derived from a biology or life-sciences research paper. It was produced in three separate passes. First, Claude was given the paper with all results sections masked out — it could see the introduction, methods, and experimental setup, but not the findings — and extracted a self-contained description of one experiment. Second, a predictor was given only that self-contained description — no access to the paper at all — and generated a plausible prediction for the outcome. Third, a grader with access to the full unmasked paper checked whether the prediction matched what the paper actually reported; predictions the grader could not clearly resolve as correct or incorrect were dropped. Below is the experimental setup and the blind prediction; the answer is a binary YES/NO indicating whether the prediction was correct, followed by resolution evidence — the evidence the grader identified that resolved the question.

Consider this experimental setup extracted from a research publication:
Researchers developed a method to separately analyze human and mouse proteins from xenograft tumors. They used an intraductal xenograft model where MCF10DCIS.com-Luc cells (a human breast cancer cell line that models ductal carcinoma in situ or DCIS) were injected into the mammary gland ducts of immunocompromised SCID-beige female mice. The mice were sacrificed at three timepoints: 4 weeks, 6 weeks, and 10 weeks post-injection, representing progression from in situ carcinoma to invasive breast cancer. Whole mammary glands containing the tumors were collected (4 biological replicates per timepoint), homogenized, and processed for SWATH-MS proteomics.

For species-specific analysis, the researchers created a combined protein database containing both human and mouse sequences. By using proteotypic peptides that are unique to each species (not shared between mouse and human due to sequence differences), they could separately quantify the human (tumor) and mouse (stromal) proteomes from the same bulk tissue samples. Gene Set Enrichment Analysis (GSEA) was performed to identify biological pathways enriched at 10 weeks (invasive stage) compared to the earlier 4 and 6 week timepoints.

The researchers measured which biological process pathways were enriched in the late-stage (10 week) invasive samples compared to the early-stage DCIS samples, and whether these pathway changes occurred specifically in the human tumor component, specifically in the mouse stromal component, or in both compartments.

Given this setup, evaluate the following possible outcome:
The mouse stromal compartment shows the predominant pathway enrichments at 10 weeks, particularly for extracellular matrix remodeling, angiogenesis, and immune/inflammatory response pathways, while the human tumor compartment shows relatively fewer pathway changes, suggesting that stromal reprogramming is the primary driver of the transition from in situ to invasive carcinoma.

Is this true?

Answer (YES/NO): NO